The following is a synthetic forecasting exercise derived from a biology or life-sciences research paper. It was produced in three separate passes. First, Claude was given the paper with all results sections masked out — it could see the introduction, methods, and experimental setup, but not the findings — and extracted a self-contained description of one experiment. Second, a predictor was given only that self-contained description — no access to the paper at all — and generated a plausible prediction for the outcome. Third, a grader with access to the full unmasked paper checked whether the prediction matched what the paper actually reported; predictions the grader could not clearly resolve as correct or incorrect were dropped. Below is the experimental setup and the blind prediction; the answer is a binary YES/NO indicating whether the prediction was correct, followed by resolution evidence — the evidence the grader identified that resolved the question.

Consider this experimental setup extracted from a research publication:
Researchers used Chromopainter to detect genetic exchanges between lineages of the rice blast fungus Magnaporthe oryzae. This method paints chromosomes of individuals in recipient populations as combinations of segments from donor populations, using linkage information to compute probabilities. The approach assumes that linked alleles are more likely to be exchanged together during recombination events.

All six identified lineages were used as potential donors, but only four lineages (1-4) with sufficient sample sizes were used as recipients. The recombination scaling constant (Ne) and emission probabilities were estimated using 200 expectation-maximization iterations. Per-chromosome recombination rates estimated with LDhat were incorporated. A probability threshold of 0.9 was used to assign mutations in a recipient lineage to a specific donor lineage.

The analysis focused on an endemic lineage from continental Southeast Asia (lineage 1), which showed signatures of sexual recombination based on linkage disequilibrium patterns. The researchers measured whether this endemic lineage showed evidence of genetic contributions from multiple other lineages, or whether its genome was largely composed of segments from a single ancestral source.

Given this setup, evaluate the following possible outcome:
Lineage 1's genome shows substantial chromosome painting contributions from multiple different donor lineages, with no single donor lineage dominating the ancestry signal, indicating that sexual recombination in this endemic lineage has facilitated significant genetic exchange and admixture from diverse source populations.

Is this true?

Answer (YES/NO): YES